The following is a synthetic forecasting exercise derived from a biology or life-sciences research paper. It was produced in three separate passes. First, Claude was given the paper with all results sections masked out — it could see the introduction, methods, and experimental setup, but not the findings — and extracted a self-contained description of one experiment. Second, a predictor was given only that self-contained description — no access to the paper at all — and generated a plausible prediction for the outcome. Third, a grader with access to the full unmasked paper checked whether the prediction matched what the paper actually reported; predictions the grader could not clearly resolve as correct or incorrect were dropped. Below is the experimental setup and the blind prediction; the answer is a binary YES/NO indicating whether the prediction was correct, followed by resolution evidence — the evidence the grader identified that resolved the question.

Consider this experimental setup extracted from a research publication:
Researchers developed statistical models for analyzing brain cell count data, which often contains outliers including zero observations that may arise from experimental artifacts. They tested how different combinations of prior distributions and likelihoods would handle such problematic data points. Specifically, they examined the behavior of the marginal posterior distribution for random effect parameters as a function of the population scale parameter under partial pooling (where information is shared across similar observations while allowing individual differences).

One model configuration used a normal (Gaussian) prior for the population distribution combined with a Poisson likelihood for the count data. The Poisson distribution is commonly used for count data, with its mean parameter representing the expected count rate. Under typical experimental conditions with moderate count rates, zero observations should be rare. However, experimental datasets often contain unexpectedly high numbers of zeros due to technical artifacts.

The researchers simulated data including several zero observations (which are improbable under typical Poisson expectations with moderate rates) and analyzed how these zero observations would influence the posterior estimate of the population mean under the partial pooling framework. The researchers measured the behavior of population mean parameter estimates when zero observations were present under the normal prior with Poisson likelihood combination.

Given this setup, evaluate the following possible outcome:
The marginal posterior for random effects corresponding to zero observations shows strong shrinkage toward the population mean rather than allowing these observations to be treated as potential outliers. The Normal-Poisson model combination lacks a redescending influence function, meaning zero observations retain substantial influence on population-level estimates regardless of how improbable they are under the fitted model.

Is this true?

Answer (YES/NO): YES